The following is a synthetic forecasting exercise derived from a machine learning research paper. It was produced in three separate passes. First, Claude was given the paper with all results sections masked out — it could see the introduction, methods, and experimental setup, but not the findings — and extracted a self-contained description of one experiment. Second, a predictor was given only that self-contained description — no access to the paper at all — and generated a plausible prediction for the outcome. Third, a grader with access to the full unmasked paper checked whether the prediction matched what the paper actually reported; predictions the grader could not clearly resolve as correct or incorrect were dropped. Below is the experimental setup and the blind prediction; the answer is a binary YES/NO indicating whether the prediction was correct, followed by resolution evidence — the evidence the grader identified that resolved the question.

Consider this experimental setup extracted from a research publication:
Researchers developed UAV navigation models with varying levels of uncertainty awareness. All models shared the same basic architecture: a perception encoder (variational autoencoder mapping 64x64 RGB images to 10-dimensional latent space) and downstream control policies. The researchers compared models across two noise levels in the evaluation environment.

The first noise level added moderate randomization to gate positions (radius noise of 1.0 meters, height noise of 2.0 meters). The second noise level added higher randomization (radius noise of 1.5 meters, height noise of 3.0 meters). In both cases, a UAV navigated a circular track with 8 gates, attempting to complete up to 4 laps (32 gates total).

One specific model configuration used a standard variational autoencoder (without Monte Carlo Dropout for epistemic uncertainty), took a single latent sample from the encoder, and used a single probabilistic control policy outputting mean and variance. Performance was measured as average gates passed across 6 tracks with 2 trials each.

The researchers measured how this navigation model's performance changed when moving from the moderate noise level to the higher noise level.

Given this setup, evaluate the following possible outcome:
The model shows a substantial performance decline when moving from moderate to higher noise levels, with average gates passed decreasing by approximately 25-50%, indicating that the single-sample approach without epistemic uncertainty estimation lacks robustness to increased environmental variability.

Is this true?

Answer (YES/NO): NO